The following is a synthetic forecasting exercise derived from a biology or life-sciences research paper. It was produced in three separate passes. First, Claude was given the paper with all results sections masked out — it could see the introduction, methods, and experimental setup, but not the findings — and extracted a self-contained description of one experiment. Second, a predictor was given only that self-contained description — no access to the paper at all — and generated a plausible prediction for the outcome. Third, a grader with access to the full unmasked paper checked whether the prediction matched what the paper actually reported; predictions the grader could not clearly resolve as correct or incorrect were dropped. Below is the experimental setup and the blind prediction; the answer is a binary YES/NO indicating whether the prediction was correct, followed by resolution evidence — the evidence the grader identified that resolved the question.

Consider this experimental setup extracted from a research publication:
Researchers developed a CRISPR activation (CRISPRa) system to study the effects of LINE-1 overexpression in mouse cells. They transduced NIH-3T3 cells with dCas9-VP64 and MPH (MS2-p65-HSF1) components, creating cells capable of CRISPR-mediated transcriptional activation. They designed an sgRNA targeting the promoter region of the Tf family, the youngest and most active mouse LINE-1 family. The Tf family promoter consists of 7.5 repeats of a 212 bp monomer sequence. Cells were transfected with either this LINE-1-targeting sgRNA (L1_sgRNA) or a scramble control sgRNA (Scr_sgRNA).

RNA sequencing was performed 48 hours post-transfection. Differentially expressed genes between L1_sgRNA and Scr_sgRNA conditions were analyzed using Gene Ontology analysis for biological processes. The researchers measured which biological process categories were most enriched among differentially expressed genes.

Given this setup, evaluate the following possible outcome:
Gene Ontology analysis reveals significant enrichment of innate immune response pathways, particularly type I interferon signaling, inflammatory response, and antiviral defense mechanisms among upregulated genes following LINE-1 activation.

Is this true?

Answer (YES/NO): YES